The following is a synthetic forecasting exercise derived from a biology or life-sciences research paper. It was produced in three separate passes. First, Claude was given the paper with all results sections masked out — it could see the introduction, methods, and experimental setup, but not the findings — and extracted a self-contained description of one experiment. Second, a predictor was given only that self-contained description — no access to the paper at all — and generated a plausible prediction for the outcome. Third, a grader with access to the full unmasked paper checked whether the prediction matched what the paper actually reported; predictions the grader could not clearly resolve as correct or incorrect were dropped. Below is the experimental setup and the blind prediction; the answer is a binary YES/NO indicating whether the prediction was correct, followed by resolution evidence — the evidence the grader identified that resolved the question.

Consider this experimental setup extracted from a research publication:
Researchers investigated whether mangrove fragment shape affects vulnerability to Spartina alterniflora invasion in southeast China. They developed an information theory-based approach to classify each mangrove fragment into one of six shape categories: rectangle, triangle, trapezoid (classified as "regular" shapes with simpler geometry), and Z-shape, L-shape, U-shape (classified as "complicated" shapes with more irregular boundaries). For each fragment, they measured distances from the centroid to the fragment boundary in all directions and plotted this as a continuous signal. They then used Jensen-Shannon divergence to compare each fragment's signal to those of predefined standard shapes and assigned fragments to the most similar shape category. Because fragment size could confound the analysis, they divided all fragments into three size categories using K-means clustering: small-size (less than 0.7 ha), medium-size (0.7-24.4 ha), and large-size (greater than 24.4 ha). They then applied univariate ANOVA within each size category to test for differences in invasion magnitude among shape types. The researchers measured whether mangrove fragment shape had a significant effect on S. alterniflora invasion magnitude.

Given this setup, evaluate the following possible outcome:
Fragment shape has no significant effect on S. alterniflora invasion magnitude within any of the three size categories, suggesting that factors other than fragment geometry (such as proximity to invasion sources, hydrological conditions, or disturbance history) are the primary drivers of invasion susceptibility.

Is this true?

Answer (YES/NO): NO